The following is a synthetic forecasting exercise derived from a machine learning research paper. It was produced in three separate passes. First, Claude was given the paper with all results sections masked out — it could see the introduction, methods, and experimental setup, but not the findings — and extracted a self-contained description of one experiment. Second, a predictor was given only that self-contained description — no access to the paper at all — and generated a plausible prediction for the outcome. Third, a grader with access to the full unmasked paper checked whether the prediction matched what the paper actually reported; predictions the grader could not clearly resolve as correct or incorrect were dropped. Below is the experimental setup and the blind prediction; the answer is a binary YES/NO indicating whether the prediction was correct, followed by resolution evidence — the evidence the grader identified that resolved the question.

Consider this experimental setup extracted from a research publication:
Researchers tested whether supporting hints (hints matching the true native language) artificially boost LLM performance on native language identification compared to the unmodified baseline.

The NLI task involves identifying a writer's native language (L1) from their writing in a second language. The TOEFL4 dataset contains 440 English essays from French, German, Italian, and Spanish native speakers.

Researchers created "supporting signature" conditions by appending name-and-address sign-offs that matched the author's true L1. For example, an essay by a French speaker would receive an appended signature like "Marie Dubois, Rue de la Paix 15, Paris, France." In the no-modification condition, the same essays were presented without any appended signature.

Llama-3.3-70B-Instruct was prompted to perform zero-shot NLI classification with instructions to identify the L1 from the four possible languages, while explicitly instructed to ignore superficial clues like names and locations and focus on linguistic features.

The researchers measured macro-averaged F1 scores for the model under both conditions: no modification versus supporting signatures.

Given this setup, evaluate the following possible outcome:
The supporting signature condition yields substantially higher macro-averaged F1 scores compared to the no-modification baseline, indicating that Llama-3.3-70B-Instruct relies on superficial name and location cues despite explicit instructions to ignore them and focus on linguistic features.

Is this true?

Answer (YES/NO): NO